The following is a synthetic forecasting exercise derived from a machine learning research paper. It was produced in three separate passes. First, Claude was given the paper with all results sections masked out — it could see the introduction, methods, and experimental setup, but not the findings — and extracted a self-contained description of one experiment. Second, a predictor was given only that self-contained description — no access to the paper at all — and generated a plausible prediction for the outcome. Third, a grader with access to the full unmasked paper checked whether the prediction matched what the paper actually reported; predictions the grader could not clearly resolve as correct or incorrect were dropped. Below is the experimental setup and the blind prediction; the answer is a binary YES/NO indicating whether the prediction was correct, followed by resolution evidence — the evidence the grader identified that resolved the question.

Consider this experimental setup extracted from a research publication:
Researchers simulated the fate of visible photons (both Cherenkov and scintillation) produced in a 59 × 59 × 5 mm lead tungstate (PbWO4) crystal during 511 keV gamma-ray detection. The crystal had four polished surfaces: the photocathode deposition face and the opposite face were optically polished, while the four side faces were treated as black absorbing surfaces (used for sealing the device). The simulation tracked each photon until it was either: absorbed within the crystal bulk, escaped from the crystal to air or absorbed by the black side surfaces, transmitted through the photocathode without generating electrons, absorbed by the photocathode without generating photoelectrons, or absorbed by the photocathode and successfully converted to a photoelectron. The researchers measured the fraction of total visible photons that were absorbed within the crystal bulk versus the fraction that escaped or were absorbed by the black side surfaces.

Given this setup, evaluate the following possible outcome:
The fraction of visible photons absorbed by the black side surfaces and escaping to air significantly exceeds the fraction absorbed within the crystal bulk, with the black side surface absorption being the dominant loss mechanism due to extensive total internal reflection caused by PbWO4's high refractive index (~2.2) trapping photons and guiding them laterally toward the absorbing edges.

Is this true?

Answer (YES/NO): YES